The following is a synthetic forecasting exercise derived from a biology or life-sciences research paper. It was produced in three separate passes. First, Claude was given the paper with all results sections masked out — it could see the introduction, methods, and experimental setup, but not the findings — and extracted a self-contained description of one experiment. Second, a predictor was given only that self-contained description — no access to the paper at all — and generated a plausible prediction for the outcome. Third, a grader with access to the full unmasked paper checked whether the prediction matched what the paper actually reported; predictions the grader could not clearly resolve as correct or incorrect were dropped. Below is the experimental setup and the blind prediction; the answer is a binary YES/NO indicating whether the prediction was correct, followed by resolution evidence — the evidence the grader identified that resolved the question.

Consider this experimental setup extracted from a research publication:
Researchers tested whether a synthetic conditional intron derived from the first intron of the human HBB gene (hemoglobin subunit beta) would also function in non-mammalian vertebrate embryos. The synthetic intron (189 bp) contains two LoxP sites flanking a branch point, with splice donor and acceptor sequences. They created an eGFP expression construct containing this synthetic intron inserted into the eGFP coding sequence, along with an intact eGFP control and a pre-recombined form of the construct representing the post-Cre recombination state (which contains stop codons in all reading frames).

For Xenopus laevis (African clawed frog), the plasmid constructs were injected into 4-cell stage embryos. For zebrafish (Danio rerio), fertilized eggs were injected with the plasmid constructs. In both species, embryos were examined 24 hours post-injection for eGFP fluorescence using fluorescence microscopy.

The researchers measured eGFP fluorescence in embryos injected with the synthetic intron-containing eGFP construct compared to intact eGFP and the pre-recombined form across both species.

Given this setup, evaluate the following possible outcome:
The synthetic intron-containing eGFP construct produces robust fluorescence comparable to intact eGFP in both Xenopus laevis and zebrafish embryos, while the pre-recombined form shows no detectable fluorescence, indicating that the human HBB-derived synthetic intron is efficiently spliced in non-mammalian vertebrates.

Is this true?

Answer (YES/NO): YES